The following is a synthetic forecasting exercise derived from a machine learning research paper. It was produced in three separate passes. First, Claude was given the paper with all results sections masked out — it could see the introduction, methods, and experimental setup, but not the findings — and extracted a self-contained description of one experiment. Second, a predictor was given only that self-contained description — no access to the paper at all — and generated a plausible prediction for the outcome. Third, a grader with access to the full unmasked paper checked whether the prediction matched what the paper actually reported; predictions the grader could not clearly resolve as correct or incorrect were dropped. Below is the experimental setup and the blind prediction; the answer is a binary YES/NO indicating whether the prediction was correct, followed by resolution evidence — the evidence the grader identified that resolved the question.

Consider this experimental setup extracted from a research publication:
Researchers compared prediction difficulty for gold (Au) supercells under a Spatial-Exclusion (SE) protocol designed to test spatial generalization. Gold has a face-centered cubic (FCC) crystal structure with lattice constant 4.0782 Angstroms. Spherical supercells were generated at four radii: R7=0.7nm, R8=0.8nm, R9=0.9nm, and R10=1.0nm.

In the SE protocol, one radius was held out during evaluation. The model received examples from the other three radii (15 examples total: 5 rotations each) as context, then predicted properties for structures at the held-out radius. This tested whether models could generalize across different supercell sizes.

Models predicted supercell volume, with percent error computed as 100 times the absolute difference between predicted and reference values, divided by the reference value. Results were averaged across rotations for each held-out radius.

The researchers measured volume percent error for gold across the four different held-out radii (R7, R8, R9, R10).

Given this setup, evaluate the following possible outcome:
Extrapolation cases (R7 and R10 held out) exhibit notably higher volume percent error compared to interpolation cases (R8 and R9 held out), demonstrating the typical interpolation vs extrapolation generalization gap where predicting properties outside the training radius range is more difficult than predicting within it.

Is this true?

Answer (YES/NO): YES